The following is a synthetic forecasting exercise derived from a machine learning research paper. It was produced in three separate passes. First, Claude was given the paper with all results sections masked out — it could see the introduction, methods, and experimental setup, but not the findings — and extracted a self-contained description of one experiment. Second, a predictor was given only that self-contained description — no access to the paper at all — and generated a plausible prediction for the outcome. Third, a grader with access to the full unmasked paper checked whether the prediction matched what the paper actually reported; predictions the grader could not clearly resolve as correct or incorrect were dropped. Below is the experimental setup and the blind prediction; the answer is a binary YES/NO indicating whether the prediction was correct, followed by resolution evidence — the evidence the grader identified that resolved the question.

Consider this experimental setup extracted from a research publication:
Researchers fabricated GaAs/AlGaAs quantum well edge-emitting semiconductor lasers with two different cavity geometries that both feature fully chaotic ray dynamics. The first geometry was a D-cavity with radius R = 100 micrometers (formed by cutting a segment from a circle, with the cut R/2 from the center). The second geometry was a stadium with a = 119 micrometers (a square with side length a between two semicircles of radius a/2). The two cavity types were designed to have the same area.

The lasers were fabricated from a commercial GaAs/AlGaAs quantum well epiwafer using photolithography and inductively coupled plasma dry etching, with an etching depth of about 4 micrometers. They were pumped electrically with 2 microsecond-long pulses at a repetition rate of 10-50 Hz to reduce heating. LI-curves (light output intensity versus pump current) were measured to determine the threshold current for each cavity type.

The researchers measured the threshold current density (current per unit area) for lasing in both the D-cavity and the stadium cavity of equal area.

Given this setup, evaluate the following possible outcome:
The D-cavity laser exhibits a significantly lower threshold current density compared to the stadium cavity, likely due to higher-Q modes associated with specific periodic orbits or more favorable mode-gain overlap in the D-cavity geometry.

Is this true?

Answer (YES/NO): NO